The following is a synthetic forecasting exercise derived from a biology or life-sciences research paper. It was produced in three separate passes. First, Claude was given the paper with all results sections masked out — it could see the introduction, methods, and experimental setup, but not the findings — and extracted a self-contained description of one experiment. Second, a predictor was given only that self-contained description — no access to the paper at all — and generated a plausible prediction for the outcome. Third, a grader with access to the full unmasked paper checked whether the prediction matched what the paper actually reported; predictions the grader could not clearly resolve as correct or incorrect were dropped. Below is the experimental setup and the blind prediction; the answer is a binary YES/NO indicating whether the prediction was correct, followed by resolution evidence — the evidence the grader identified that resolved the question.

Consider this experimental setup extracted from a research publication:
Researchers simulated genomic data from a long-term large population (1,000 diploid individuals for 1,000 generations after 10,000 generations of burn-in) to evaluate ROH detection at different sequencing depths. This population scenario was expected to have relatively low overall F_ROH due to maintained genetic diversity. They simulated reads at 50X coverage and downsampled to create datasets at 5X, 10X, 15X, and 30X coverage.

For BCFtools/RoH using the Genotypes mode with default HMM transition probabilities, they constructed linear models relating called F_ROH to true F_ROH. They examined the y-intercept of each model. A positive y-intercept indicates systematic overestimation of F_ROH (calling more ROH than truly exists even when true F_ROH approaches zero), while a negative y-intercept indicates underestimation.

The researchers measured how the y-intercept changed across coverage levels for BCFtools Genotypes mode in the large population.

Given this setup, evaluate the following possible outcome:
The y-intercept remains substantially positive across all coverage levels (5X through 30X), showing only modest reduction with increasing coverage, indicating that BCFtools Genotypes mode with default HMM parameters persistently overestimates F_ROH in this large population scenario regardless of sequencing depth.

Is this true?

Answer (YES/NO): NO